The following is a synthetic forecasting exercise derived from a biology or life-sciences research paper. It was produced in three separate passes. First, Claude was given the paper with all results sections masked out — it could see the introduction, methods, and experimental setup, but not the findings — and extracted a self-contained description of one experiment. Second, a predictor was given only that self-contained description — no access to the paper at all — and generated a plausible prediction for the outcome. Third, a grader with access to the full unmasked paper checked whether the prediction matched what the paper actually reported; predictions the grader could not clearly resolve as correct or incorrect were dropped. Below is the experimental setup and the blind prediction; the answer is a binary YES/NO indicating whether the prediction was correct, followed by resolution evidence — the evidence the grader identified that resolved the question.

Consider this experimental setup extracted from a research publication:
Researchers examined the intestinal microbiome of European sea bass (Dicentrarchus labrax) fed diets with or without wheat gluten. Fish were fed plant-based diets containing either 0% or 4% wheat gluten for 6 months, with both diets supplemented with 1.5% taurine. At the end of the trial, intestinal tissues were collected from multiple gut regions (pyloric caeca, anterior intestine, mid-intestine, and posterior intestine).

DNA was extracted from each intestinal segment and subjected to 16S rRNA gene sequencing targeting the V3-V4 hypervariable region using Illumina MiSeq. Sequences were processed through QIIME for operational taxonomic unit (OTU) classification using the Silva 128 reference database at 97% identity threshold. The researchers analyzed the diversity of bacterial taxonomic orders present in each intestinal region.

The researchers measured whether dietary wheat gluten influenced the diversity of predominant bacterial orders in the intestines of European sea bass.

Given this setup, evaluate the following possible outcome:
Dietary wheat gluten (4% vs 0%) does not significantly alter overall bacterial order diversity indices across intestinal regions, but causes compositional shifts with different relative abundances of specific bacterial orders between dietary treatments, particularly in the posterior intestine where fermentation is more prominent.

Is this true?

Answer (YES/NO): NO